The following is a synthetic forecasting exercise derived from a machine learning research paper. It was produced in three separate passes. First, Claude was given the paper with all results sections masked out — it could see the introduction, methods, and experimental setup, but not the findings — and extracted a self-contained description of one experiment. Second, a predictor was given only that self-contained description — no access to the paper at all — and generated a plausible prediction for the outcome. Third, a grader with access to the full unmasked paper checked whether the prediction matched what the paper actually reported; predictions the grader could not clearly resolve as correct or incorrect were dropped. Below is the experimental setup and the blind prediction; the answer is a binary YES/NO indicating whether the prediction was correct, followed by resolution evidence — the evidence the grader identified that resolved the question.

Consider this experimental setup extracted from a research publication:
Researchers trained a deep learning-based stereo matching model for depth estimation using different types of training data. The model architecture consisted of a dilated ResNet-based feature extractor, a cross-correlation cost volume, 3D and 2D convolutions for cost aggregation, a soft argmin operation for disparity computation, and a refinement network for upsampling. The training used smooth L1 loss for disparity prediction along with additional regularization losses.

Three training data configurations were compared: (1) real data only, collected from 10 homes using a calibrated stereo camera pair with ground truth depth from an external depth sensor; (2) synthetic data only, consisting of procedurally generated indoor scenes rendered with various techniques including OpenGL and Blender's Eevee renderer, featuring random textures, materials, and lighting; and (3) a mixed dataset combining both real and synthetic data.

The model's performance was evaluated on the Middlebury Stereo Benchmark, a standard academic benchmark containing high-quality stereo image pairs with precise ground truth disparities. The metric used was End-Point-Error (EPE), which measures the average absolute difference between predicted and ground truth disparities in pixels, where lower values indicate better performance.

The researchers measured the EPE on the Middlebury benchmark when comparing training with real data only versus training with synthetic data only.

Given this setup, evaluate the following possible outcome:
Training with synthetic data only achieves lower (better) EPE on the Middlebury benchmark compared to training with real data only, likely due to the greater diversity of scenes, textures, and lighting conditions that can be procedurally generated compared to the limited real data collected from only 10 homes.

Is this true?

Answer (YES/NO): YES